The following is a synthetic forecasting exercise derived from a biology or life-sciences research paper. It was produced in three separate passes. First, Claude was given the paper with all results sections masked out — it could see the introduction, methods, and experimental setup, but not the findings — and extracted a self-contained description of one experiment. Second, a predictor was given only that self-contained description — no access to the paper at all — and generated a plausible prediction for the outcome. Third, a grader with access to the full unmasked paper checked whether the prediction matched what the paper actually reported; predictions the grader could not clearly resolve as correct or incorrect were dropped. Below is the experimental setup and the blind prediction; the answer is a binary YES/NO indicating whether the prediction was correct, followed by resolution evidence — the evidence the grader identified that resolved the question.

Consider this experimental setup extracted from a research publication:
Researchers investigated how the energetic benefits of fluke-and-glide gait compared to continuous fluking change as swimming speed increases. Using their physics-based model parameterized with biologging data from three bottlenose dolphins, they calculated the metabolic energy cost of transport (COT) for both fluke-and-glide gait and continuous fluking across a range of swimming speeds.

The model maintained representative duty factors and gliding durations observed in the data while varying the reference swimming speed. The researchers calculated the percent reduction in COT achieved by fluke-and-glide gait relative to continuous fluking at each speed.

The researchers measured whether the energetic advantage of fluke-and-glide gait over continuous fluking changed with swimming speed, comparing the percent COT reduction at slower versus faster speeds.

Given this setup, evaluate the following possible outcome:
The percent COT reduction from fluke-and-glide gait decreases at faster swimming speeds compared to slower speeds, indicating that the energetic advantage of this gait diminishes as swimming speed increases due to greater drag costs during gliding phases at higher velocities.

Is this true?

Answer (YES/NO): NO